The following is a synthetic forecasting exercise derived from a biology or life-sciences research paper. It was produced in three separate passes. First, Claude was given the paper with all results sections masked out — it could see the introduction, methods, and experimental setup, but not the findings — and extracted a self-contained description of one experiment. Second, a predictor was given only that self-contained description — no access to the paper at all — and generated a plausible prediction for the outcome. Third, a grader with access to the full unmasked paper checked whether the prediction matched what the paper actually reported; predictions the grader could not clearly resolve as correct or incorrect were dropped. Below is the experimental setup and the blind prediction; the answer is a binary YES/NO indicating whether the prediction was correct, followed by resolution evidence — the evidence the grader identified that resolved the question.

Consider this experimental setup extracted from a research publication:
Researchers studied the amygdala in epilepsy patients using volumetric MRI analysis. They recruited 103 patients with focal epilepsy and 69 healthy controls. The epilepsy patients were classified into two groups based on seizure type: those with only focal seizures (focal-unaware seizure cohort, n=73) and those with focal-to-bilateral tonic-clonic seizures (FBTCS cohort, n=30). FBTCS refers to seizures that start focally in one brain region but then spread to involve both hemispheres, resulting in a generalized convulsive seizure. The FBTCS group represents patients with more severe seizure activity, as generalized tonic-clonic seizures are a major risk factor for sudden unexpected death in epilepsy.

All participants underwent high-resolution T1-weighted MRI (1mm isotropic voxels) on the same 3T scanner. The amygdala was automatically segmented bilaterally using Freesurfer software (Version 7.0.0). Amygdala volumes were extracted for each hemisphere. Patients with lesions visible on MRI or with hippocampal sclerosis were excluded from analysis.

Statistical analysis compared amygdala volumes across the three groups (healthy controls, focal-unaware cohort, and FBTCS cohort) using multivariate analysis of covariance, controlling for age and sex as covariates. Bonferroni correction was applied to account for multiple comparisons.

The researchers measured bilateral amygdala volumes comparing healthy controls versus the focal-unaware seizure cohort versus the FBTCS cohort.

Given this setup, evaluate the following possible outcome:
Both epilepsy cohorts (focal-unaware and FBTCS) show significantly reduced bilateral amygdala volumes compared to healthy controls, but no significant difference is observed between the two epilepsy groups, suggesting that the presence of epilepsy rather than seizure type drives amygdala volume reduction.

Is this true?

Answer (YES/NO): NO